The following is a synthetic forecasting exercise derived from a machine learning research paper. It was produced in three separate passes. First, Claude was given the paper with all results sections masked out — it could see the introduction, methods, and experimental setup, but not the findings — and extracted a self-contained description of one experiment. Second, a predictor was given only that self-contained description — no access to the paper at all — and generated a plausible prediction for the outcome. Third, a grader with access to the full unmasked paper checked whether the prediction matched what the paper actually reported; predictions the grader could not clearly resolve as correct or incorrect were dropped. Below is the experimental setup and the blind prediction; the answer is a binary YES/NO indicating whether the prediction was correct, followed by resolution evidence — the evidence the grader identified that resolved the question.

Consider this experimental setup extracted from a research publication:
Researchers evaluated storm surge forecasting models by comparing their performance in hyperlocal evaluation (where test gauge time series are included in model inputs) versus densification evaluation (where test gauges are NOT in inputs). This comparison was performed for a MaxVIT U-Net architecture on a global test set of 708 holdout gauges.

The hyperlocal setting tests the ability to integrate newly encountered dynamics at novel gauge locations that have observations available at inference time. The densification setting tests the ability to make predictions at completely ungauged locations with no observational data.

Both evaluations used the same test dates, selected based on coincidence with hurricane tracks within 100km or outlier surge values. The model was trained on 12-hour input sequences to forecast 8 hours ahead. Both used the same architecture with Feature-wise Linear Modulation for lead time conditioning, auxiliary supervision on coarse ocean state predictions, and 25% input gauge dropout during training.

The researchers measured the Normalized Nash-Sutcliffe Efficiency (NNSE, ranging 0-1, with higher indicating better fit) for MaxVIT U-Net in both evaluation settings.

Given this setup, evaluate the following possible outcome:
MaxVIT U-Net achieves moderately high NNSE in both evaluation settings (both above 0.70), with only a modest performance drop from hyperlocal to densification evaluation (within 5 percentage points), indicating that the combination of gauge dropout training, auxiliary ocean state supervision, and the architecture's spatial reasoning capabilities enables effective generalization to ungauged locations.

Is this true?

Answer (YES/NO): NO